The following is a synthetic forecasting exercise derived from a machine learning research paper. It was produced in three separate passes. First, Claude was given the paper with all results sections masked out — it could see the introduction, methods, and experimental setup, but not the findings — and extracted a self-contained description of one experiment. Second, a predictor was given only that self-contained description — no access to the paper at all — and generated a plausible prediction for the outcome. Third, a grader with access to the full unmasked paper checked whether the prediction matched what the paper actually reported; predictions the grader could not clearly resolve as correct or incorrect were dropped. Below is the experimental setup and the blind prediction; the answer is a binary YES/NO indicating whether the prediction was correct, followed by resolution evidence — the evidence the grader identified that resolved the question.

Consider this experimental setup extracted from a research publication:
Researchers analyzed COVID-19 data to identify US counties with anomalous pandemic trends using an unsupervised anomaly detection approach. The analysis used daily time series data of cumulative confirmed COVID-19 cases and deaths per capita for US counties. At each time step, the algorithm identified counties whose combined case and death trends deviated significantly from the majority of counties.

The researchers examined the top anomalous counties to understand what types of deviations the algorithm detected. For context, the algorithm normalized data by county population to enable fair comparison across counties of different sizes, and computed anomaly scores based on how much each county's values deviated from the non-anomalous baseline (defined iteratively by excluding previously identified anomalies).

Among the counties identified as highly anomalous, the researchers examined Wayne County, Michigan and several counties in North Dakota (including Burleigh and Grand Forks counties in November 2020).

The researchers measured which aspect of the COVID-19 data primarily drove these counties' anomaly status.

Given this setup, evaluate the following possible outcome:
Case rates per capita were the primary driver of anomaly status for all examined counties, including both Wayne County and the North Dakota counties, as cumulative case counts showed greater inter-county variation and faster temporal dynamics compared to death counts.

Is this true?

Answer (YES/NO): NO